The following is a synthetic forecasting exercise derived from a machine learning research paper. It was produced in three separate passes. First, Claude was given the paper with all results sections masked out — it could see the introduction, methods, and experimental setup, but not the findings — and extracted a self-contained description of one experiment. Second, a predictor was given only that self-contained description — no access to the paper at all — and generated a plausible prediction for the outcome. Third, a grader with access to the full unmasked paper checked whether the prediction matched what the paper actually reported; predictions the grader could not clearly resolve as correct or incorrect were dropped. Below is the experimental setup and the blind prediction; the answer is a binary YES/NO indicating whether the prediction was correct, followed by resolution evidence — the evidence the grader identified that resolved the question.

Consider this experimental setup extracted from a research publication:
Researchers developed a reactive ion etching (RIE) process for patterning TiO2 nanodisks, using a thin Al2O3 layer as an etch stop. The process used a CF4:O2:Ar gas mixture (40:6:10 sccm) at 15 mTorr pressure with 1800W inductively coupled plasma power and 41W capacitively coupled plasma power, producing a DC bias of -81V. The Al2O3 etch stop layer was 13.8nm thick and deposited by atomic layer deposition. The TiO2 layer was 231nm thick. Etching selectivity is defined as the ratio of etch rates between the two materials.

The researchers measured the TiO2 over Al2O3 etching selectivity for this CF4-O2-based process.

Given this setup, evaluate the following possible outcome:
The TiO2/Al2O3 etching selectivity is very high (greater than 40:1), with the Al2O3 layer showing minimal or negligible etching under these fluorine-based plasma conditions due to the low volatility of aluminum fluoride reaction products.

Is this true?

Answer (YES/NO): NO